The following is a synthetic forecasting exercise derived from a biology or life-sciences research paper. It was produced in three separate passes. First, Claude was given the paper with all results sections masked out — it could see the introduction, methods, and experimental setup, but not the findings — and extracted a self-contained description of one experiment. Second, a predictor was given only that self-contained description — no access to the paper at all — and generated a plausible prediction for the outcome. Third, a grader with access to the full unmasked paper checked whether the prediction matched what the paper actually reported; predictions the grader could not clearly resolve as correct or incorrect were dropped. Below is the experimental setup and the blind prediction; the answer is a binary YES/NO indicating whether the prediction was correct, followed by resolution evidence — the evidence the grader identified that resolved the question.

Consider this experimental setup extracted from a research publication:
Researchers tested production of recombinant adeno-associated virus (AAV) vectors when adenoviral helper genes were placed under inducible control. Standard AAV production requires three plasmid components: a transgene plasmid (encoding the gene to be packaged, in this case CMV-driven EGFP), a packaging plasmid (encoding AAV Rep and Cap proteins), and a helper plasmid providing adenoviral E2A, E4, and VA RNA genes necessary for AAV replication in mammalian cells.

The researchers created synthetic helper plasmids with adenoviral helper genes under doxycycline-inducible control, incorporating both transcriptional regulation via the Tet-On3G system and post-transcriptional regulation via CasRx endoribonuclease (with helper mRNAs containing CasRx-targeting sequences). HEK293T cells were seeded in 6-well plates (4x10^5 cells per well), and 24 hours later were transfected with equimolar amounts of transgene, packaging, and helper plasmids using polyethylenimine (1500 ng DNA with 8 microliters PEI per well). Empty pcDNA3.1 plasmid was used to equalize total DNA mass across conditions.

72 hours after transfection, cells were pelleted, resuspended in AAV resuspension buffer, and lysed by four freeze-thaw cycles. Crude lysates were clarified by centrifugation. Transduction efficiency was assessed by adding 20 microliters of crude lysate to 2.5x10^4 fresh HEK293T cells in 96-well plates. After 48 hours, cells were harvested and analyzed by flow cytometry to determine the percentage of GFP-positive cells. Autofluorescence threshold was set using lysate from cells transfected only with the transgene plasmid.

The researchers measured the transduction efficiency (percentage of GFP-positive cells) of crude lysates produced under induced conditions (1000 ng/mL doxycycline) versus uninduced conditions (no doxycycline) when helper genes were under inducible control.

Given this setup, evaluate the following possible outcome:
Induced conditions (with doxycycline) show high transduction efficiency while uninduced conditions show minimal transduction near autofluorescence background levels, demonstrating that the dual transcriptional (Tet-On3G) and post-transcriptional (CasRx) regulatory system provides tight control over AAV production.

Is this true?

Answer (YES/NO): NO